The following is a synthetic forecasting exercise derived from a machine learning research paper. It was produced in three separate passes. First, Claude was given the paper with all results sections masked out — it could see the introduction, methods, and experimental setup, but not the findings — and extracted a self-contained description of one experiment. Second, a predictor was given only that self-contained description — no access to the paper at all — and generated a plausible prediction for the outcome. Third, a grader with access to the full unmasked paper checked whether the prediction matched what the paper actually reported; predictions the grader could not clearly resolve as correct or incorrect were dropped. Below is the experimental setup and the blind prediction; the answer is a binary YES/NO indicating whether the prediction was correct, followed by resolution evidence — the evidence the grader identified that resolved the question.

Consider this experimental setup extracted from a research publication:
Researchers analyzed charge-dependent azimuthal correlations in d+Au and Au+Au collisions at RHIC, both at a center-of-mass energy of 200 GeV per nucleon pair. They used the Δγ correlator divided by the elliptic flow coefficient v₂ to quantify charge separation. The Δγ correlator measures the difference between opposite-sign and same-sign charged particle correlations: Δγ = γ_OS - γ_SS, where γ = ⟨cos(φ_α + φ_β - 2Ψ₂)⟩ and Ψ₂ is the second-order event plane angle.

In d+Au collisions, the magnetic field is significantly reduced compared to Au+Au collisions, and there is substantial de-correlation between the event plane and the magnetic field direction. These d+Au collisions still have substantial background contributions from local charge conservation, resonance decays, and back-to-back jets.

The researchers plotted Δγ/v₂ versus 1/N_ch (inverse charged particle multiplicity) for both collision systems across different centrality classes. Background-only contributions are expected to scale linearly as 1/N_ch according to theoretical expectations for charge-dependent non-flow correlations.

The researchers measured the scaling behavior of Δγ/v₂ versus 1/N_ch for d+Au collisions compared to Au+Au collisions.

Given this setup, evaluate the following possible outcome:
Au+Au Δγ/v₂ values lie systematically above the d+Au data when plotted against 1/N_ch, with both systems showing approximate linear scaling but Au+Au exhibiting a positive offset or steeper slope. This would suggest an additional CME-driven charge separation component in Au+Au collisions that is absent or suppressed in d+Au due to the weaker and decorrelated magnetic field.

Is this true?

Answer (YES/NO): NO